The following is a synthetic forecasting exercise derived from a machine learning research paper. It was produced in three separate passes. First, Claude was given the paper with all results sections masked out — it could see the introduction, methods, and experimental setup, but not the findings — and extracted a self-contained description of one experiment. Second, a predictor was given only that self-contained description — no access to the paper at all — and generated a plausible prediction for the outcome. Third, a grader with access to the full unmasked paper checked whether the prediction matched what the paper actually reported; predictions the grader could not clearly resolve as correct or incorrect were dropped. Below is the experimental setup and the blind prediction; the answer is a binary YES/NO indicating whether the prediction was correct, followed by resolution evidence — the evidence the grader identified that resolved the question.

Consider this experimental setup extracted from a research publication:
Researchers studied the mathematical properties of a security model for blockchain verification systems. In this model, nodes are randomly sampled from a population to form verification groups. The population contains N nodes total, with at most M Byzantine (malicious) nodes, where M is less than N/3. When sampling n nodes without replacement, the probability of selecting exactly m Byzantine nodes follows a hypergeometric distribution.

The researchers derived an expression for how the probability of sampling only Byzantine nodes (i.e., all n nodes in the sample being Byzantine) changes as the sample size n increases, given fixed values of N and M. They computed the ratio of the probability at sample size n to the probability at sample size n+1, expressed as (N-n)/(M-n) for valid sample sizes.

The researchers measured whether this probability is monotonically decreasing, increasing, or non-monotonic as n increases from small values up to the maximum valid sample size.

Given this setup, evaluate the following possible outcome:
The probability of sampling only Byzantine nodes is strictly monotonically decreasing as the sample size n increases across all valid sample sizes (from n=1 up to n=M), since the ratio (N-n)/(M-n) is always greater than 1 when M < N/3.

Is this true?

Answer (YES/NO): YES